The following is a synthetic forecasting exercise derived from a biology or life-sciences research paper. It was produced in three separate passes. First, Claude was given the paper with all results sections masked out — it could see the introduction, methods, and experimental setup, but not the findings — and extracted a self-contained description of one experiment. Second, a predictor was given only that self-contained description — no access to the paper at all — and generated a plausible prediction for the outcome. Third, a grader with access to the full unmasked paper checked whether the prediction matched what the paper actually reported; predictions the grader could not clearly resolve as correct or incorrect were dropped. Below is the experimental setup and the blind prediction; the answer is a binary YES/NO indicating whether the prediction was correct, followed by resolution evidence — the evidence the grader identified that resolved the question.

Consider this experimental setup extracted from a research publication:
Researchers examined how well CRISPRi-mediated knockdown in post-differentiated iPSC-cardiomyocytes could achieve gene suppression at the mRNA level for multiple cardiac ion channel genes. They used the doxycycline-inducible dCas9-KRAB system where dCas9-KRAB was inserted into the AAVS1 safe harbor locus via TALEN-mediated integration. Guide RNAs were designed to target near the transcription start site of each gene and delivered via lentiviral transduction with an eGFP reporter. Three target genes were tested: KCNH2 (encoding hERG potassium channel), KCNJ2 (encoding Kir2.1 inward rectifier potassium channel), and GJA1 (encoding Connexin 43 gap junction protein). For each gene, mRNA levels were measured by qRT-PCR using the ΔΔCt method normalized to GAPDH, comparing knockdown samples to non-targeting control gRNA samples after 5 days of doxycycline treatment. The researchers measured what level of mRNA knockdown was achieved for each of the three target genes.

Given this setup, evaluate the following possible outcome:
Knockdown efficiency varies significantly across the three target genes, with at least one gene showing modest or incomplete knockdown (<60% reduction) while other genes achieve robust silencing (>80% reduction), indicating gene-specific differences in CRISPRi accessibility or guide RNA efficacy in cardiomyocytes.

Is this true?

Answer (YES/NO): NO